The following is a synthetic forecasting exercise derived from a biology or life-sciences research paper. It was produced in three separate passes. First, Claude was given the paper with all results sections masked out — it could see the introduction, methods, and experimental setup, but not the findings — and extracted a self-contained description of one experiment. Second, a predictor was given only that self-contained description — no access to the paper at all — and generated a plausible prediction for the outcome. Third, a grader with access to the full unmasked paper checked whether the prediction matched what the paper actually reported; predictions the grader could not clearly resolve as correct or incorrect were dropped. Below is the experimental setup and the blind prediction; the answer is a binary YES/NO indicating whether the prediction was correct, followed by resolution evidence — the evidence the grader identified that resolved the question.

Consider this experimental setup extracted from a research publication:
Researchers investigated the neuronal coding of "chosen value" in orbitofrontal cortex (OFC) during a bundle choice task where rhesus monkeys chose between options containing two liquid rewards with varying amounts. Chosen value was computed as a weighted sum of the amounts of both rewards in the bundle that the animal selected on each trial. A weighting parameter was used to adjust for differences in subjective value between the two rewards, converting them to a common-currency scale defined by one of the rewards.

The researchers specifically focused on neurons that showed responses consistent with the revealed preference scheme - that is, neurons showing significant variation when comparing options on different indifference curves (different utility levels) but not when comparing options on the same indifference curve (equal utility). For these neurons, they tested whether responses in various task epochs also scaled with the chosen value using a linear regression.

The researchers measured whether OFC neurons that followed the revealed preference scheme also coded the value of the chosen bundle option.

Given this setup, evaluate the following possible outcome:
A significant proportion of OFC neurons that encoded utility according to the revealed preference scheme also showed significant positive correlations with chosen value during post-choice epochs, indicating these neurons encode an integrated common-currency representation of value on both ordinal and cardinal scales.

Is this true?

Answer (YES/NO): YES